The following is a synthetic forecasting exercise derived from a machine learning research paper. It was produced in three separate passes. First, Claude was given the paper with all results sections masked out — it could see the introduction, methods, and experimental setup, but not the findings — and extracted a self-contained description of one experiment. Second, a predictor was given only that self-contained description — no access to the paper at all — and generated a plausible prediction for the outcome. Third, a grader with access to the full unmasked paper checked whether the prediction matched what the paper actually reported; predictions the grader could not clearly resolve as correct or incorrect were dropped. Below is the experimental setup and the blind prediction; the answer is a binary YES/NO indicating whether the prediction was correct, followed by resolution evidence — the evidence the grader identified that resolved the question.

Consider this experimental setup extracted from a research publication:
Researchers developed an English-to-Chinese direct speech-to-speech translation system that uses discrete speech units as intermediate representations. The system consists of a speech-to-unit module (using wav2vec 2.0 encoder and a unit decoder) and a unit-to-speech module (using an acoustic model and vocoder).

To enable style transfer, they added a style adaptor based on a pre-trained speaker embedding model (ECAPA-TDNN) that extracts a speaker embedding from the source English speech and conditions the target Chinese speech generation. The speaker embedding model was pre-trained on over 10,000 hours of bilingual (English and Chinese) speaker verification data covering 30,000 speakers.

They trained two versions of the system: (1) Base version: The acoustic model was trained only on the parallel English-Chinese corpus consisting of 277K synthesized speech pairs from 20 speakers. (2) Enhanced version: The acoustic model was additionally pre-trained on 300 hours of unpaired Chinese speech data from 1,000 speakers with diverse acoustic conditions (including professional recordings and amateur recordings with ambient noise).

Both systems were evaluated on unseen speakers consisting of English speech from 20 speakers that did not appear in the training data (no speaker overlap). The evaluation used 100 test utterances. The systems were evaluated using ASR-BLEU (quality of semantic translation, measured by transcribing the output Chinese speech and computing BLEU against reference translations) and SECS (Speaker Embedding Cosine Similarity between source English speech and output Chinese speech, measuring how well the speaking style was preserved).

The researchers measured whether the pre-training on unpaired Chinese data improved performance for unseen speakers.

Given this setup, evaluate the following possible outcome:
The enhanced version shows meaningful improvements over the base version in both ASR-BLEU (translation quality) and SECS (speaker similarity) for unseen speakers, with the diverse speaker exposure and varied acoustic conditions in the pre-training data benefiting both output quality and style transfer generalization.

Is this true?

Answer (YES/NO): YES